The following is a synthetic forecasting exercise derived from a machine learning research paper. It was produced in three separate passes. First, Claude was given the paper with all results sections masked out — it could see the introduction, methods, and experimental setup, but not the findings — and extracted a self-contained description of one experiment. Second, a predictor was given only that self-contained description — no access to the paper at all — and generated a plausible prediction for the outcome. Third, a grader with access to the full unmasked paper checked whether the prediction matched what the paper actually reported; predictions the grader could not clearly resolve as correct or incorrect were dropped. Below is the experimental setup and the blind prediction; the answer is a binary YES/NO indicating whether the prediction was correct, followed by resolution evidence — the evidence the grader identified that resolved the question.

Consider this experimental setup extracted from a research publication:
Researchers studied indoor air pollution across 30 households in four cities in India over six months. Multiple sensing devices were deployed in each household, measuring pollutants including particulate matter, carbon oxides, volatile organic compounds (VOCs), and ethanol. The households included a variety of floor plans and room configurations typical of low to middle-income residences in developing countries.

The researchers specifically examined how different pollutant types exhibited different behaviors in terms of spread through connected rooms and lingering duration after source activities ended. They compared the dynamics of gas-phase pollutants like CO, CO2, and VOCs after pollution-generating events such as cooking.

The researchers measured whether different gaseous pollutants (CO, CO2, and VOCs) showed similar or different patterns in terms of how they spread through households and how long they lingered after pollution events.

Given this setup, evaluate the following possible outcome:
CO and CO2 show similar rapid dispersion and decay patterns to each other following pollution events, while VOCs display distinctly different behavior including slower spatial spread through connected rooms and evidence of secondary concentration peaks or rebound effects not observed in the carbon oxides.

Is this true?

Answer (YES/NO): NO